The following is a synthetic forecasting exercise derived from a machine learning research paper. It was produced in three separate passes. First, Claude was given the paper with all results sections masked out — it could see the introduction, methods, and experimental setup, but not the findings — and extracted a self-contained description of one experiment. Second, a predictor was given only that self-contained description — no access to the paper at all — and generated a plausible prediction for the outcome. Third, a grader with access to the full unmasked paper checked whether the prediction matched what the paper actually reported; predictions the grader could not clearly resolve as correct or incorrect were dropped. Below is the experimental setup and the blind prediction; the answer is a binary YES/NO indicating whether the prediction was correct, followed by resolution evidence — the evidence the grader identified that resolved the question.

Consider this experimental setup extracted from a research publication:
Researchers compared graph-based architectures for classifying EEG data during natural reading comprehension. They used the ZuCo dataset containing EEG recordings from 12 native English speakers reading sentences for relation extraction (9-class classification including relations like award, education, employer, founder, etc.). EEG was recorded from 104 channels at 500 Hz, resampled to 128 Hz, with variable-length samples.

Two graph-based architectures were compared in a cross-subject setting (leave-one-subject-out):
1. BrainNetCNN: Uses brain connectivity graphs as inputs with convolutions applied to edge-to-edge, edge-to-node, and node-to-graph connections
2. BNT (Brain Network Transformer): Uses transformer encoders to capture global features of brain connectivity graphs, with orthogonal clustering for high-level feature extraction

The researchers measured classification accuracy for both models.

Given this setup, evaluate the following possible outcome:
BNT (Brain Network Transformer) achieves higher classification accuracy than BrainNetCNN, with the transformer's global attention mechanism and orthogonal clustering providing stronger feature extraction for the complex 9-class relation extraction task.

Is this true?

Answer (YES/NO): YES